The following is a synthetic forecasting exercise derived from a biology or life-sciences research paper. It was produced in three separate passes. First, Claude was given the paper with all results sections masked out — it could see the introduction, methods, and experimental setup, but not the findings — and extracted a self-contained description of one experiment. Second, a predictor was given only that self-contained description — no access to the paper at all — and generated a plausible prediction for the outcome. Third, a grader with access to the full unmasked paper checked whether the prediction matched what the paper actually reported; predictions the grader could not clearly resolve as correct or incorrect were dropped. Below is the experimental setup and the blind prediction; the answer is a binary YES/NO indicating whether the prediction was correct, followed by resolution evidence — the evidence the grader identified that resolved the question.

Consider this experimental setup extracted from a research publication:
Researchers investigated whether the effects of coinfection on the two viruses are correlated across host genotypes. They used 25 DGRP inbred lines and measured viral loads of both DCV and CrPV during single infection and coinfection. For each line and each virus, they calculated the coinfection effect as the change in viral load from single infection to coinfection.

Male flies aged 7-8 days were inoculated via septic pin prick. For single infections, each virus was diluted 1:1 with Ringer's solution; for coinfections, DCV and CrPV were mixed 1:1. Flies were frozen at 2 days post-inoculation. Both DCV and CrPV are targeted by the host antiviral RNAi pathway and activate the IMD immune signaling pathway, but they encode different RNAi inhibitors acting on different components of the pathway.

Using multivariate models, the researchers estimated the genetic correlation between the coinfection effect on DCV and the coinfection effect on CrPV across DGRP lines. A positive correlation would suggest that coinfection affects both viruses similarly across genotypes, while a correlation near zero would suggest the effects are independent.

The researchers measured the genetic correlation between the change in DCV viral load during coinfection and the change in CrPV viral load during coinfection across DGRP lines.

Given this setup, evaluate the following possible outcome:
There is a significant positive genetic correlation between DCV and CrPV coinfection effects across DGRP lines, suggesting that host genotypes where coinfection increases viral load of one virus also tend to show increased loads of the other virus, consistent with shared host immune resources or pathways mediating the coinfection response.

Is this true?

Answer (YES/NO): NO